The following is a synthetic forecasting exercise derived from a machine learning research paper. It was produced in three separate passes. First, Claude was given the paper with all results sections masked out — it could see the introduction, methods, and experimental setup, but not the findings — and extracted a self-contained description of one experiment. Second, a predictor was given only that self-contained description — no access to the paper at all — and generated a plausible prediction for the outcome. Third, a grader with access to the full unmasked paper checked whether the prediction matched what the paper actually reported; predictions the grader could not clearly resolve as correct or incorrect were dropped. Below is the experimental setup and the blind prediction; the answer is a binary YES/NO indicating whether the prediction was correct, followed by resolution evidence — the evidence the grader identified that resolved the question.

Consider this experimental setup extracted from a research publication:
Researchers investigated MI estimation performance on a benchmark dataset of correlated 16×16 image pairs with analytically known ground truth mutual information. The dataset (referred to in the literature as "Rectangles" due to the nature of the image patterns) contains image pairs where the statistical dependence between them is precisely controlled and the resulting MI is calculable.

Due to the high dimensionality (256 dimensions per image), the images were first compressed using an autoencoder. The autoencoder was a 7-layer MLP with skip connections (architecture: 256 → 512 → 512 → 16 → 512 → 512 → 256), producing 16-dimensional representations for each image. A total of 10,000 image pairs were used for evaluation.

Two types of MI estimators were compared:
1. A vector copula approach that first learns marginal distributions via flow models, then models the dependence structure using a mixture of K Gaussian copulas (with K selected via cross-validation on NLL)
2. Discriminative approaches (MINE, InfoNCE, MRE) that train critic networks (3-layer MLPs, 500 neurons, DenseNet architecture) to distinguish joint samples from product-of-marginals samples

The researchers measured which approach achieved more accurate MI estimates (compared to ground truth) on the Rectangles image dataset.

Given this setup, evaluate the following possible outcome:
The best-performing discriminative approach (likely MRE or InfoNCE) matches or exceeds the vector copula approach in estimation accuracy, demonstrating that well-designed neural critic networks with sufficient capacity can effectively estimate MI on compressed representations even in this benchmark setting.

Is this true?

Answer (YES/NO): YES